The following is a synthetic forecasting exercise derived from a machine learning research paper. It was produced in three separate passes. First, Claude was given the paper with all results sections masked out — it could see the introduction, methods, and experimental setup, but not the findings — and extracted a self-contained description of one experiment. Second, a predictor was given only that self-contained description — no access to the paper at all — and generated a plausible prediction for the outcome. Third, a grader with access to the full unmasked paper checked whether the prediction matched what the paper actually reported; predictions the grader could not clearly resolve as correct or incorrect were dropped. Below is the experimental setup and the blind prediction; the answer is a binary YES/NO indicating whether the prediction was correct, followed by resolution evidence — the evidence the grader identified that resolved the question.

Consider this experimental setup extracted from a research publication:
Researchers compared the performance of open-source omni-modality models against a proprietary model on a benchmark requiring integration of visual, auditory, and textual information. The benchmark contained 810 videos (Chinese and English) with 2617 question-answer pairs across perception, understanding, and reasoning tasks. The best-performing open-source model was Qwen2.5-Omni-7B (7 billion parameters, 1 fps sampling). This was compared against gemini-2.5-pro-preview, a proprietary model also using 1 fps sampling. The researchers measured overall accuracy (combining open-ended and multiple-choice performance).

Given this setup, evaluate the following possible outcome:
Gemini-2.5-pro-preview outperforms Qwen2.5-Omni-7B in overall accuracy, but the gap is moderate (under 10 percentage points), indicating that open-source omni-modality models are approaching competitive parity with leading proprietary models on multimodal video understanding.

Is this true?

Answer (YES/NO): YES